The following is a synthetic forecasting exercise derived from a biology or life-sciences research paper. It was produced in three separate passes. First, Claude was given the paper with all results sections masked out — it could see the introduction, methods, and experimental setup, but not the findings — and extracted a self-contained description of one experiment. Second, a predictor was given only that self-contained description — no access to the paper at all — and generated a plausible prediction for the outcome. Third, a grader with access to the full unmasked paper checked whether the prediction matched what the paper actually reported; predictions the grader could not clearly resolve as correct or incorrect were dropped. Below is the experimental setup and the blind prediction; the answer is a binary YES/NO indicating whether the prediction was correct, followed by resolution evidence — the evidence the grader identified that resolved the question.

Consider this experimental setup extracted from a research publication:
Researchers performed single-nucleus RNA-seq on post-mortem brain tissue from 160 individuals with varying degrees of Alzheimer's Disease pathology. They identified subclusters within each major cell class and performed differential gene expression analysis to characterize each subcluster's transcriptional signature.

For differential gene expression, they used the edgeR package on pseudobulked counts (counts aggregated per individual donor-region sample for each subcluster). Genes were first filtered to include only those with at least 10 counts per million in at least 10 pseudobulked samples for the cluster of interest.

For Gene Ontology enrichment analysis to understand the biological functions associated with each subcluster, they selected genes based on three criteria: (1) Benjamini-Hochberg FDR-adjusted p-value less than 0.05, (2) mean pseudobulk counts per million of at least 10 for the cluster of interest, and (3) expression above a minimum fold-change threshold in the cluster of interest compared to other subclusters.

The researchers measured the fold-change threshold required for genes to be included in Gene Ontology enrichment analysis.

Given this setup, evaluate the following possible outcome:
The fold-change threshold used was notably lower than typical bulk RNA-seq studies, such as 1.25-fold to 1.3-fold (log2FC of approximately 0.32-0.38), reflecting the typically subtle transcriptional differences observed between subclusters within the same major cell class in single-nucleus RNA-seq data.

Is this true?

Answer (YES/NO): NO